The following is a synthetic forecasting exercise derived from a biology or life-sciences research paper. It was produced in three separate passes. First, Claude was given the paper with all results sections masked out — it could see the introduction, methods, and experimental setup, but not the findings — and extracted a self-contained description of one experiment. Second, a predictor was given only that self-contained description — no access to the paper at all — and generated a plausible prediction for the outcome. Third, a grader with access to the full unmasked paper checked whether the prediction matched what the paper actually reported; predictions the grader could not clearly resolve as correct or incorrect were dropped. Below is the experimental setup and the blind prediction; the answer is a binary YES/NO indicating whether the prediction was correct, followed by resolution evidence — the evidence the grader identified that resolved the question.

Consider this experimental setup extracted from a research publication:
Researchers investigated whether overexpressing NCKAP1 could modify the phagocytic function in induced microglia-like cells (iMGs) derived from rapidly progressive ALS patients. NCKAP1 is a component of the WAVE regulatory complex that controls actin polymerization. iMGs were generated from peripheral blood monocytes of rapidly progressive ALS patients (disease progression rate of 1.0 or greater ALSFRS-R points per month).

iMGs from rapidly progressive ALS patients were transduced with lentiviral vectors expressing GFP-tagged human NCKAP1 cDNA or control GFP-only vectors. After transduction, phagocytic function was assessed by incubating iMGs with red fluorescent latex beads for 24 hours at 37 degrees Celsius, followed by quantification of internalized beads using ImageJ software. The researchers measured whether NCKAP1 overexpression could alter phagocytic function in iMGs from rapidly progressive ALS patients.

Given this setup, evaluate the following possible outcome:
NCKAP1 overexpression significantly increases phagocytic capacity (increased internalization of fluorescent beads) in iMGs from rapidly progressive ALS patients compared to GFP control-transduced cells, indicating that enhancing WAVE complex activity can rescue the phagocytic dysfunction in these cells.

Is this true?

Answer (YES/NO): YES